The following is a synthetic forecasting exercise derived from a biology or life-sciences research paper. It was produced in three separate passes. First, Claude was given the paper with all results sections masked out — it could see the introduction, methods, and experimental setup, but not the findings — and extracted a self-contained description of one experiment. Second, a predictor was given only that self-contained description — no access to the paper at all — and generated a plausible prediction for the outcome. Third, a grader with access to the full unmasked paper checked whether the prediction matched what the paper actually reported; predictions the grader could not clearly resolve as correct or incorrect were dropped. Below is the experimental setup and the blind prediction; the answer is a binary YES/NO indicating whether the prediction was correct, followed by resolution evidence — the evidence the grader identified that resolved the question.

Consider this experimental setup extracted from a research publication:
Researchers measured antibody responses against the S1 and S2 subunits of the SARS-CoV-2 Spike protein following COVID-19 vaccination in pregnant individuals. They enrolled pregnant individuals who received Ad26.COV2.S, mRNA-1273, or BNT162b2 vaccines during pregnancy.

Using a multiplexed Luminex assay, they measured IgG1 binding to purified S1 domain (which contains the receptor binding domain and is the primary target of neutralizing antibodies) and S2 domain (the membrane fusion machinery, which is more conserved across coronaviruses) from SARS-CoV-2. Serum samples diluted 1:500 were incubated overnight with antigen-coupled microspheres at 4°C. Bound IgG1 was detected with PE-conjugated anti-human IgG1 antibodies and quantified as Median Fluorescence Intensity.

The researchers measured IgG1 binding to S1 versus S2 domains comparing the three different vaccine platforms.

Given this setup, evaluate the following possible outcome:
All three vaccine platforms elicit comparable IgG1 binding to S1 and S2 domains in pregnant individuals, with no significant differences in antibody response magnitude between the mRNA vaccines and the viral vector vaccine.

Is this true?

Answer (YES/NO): YES